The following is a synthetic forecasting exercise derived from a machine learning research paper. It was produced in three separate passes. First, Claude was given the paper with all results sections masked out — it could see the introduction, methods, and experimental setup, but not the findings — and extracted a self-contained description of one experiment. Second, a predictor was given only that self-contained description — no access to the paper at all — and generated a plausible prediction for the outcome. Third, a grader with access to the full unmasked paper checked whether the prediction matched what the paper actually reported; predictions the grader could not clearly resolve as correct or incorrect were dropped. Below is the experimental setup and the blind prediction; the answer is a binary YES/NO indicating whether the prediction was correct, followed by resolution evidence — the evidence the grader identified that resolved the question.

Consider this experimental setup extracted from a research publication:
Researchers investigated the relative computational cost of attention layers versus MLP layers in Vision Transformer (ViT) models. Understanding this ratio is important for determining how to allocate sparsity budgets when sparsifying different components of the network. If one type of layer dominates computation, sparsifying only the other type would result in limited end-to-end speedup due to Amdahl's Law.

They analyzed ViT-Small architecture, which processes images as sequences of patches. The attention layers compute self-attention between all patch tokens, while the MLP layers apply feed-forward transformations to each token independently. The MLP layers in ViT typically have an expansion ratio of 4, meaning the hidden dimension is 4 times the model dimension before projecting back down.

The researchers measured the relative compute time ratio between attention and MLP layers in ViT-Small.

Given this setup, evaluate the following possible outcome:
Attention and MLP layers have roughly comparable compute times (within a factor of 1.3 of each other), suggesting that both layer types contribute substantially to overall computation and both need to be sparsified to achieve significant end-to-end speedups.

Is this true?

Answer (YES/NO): NO